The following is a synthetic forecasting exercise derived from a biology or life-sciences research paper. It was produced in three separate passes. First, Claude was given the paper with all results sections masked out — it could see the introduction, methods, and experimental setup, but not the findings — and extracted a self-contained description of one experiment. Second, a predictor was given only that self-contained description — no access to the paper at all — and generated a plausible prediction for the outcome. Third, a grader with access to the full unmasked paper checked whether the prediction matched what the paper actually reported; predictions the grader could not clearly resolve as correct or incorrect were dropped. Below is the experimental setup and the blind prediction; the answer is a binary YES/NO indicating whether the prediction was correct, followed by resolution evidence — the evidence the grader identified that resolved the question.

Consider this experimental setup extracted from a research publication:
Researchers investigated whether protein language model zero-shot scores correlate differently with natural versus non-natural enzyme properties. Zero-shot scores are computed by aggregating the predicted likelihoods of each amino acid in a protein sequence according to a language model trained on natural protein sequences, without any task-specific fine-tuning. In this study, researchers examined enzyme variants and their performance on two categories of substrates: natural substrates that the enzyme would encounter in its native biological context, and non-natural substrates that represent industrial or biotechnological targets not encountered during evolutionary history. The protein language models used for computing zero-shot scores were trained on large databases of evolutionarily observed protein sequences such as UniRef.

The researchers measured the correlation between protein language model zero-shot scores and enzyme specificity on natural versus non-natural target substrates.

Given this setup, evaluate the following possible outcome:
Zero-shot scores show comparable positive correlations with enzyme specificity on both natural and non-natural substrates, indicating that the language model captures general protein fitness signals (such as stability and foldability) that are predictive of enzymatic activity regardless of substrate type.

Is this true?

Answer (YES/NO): NO